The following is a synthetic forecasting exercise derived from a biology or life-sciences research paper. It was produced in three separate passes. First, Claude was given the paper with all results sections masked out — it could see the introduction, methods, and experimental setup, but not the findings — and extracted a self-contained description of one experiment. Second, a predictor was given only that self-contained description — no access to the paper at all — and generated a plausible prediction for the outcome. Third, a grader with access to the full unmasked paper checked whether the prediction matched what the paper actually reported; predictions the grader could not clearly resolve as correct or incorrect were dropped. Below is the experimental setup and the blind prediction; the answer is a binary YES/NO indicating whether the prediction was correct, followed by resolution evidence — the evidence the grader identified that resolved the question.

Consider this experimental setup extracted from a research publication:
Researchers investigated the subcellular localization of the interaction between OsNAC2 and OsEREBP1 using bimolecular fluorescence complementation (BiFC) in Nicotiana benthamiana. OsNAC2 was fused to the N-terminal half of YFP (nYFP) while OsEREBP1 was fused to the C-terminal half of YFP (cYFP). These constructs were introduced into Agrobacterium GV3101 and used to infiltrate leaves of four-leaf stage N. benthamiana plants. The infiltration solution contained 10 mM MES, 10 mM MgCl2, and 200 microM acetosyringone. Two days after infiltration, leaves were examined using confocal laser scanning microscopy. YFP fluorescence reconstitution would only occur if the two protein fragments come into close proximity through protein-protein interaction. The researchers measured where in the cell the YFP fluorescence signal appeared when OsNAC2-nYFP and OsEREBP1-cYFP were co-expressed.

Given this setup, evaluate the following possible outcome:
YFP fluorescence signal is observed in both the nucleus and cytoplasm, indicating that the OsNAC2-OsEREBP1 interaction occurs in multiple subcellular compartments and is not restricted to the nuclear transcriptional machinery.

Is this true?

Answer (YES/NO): NO